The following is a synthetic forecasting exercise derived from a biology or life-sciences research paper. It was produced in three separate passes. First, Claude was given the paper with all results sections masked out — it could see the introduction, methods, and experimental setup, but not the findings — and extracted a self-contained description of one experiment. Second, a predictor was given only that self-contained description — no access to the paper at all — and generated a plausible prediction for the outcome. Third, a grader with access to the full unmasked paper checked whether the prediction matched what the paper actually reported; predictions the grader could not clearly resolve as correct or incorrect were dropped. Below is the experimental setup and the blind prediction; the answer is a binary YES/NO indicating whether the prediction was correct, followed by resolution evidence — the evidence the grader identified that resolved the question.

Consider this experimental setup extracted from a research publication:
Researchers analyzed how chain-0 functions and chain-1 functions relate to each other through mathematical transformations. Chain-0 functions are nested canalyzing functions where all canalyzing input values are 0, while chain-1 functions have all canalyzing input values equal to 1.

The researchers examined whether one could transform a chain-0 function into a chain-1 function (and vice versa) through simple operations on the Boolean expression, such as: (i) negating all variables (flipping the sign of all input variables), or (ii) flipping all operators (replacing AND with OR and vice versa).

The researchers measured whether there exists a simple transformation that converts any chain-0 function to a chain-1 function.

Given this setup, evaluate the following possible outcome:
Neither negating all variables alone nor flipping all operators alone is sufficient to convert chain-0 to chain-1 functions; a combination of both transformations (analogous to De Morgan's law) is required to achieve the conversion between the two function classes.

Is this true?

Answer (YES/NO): NO